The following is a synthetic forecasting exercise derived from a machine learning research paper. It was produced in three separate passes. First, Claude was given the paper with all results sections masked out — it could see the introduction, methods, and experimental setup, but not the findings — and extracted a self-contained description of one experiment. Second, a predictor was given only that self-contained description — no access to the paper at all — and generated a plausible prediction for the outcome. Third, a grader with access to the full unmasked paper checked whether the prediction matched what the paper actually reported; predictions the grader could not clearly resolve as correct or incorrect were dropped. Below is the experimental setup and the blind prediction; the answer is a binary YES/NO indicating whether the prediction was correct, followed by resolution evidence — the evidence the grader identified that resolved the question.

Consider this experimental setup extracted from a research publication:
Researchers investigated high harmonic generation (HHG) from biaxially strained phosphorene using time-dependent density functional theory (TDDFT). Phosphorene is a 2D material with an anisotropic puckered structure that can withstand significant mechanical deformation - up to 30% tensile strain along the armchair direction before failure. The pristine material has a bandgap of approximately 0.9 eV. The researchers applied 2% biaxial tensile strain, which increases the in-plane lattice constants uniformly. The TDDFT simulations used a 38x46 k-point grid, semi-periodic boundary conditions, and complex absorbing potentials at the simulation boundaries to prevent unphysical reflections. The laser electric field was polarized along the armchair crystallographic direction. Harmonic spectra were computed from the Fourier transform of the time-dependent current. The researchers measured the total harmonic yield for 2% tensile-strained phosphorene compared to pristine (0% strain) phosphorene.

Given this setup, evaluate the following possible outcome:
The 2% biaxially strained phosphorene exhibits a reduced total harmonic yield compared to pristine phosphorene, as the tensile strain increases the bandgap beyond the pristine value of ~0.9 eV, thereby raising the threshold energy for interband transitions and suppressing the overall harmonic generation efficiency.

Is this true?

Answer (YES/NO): YES